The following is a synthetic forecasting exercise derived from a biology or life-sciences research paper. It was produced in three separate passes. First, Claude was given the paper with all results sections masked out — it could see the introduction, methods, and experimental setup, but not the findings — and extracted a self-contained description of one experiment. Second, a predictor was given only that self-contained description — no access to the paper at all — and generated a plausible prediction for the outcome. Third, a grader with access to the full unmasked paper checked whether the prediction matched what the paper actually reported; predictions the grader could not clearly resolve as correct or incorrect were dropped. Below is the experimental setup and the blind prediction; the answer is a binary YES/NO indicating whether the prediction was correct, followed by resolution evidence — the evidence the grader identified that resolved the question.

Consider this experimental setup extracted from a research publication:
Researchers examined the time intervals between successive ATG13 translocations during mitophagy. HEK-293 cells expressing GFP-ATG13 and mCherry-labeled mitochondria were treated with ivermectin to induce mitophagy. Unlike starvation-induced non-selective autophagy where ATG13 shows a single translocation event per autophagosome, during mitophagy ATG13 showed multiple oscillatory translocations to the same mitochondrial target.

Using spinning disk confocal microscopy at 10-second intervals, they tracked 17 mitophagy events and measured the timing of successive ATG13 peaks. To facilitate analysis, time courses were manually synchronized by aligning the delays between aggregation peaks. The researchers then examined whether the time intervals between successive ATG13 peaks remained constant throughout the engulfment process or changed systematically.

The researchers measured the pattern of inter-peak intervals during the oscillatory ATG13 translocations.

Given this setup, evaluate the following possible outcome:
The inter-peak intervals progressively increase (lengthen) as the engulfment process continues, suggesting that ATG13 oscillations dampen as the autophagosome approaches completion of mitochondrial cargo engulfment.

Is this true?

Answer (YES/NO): YES